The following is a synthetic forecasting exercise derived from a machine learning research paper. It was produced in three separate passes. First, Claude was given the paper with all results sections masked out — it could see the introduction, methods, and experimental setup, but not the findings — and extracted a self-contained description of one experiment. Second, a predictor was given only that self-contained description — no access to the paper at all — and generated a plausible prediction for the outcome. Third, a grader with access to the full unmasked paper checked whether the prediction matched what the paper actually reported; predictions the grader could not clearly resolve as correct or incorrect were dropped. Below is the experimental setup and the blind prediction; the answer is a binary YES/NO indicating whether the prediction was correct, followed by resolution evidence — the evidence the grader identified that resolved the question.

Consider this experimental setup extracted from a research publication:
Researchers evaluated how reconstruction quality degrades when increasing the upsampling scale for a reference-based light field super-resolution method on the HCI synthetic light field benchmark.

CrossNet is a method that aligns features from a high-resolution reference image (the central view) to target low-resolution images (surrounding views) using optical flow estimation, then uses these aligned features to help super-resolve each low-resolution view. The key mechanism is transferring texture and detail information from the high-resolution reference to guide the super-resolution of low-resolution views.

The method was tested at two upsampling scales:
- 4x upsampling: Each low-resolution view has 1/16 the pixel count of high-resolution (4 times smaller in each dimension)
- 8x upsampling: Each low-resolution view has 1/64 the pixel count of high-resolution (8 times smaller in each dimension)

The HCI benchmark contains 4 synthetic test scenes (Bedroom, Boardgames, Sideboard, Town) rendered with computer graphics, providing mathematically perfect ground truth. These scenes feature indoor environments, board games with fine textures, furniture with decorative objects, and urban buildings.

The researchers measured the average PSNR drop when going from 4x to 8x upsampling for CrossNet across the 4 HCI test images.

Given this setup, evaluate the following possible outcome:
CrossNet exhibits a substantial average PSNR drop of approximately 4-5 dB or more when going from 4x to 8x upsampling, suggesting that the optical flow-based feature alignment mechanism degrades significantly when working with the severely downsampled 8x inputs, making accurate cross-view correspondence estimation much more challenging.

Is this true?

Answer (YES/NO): NO